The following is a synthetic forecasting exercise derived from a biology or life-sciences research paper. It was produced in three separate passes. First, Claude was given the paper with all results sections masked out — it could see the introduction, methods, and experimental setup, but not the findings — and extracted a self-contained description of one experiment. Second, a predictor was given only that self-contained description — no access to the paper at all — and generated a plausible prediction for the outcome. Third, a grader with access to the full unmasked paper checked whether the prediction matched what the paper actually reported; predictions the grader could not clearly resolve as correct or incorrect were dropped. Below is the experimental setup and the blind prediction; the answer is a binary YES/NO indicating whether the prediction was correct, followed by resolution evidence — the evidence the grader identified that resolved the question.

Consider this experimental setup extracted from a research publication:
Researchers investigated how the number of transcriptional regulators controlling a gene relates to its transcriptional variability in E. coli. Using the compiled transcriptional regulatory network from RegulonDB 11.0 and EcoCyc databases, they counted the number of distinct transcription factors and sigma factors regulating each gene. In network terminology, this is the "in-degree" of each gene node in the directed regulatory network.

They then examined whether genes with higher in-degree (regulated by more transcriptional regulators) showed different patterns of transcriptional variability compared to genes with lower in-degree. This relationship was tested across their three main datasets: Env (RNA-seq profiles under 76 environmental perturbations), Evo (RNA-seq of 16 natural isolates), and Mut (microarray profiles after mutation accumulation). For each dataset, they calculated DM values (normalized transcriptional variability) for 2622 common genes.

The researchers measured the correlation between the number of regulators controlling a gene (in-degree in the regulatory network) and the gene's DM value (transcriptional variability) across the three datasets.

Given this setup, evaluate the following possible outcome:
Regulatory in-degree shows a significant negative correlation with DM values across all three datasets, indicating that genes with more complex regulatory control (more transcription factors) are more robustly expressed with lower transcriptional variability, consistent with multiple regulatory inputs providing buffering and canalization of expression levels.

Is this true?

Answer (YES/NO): NO